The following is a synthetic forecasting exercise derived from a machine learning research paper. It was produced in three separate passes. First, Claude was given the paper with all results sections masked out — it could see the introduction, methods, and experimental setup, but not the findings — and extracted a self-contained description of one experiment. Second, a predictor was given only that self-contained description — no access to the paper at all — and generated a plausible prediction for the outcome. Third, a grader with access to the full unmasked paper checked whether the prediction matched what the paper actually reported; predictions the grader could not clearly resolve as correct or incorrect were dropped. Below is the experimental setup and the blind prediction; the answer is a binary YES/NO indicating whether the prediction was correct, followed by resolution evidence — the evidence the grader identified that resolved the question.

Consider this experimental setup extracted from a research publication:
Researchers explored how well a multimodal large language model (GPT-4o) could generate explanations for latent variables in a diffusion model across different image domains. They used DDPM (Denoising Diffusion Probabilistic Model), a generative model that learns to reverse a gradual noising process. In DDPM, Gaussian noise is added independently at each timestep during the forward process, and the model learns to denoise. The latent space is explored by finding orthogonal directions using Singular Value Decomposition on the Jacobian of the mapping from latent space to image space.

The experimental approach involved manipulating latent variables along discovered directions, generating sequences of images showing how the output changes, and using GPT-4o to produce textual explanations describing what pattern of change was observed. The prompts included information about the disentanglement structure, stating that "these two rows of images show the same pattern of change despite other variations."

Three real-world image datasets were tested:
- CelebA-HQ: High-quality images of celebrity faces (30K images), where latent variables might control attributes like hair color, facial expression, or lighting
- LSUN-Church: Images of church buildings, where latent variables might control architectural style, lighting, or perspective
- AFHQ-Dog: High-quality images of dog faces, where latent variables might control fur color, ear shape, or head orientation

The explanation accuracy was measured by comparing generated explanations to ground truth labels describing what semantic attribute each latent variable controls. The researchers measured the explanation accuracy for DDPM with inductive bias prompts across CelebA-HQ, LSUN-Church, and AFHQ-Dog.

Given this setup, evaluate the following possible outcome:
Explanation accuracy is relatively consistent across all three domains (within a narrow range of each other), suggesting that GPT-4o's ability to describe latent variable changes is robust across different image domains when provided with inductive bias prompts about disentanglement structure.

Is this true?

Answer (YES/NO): NO